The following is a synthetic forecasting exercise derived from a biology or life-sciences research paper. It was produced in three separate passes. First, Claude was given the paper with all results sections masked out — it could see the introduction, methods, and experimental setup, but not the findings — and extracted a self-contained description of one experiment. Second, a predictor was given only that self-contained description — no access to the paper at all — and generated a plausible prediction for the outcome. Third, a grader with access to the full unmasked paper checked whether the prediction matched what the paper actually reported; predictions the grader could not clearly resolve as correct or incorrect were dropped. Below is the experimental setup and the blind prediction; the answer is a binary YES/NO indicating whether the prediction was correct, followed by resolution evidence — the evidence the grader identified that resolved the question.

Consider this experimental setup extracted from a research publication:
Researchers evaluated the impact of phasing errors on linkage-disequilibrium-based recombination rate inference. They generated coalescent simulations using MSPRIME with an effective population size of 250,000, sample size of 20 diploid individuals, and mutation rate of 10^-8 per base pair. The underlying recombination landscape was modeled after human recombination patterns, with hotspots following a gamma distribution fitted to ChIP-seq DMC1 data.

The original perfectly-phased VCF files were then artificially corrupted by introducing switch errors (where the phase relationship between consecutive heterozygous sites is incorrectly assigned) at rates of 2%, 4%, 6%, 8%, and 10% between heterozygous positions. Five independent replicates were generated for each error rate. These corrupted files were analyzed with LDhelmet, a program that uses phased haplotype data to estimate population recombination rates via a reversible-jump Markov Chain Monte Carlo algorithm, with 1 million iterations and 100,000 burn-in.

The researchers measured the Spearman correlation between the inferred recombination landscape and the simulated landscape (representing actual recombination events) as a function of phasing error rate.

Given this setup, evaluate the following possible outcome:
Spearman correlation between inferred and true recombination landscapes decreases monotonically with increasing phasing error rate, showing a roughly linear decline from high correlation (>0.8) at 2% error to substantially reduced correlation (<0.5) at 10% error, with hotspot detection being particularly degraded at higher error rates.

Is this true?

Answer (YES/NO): NO